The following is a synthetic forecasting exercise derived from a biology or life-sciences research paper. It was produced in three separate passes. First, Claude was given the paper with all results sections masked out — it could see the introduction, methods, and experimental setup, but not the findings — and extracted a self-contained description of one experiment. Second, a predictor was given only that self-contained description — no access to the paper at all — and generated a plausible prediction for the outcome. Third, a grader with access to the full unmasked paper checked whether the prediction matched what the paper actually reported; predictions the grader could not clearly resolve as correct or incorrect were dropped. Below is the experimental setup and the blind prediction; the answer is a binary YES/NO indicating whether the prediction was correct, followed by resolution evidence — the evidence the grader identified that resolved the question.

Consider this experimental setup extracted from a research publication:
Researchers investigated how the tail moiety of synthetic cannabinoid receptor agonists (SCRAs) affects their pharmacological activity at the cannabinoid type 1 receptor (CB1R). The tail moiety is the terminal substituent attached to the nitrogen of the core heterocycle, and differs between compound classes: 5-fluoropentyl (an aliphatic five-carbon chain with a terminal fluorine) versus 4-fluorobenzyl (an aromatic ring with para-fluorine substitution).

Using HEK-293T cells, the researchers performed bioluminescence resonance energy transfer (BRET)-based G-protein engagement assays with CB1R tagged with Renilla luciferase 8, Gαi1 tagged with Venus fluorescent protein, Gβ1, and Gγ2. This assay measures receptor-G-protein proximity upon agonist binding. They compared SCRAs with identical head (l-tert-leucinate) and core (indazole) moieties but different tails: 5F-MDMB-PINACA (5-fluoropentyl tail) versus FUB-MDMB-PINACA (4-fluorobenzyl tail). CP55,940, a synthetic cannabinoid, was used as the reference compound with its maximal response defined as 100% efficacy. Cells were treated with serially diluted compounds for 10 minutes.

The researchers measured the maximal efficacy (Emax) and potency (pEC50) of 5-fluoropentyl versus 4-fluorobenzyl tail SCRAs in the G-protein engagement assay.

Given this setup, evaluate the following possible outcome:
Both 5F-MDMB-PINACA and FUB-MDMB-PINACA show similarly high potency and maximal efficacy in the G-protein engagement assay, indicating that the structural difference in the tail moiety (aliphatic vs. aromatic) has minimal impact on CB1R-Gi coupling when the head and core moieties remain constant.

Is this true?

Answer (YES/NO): YES